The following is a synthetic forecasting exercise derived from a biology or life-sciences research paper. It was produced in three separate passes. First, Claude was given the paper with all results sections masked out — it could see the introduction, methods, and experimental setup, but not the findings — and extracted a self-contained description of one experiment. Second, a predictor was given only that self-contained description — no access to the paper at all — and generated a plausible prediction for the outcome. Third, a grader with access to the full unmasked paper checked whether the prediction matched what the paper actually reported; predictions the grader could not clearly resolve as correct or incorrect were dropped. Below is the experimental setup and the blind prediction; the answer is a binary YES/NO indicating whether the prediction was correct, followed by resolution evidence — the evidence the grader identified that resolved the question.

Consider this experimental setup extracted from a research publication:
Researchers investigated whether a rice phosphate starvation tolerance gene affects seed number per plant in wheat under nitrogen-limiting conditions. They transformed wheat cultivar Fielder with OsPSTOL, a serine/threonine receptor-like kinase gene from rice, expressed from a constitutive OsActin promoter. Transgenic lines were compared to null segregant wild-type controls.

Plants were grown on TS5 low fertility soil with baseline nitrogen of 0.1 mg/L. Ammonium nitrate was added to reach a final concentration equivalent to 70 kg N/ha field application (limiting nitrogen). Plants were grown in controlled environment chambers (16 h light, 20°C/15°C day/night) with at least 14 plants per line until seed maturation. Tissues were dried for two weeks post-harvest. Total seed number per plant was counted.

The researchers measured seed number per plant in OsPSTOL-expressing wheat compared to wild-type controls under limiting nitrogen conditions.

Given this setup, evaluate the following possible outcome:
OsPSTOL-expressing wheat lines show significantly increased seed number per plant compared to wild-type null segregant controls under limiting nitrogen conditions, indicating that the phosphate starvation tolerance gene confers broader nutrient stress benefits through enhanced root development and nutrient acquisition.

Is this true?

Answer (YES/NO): NO